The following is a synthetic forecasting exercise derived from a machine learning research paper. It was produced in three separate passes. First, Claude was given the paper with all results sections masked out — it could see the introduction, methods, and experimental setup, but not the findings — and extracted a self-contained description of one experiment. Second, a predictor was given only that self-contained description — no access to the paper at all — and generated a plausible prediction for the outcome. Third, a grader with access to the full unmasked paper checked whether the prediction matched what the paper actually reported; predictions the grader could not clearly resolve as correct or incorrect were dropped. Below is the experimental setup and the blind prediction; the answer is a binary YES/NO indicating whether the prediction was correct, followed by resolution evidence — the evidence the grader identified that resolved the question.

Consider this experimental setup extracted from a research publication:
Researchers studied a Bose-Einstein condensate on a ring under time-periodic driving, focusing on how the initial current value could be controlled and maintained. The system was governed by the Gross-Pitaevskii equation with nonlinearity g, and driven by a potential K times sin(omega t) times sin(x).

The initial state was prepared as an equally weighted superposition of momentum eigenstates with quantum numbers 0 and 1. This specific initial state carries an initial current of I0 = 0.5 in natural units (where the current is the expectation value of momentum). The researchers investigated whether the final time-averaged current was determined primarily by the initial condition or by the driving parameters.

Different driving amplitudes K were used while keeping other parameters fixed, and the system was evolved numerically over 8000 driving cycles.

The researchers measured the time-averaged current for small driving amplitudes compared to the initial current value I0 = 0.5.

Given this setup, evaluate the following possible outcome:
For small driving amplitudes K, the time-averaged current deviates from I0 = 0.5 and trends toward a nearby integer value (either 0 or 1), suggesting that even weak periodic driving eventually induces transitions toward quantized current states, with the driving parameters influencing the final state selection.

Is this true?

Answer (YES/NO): NO